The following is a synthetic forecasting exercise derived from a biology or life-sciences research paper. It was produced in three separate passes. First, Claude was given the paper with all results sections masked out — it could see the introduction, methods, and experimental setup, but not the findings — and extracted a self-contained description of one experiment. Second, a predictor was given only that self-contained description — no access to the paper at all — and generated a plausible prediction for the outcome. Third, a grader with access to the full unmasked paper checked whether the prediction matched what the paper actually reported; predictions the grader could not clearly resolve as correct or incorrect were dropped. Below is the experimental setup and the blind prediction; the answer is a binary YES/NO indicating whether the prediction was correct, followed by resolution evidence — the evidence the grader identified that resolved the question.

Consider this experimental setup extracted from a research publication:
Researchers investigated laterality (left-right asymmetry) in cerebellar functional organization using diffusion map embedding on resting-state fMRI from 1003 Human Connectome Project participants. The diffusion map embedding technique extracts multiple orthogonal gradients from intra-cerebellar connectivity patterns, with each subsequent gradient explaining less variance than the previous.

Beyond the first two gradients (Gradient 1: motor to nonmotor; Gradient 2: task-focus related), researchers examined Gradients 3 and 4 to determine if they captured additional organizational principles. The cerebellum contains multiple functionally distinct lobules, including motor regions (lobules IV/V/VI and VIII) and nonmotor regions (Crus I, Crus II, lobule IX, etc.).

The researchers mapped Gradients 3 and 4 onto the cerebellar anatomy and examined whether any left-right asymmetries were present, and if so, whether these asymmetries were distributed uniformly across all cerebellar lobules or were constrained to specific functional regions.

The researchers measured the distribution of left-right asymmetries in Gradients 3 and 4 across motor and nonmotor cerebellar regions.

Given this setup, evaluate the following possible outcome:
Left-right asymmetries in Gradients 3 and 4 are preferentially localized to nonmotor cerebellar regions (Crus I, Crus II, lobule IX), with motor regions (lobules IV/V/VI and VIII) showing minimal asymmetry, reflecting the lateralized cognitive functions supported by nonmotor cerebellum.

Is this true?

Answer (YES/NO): YES